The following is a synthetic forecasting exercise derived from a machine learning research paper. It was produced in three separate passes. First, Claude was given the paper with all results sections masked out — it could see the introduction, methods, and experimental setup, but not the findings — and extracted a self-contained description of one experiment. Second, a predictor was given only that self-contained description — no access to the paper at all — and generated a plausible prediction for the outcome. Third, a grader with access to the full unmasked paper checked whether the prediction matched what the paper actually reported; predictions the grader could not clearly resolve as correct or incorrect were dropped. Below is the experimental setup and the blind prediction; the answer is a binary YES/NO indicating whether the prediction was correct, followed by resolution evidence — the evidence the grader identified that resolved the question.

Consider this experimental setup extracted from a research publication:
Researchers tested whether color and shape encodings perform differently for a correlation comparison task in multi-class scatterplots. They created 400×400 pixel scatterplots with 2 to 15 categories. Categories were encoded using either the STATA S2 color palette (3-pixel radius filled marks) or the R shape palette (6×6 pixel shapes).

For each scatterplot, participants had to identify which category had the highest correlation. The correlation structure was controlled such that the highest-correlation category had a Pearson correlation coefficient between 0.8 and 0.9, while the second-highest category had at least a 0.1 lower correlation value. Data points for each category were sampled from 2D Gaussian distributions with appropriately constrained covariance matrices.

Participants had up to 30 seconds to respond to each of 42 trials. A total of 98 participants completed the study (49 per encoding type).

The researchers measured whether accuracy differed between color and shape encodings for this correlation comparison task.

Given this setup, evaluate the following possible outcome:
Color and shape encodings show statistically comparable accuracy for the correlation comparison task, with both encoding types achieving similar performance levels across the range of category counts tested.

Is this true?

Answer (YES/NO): NO